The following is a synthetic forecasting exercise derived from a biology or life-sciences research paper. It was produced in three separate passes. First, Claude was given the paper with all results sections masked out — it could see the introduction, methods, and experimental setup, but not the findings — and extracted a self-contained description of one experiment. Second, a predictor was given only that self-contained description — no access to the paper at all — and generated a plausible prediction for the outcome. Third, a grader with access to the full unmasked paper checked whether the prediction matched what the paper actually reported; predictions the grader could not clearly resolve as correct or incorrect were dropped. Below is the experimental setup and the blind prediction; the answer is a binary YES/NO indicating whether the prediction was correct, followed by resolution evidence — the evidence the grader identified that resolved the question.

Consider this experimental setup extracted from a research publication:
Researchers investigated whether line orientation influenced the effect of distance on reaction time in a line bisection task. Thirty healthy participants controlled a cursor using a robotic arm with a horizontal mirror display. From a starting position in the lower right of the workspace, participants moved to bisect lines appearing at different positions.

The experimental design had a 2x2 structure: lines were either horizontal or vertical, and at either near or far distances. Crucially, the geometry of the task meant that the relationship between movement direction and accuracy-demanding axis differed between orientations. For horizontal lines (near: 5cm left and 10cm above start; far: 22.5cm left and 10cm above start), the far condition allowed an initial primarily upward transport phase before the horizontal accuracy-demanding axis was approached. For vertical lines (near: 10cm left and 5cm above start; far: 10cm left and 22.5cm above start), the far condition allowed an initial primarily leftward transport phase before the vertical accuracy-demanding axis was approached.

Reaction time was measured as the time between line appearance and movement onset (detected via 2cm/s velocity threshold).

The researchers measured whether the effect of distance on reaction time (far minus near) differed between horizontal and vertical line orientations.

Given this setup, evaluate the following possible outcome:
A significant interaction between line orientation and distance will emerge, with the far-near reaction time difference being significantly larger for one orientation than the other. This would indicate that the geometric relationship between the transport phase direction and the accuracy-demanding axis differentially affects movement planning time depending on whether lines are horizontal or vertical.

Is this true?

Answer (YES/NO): YES